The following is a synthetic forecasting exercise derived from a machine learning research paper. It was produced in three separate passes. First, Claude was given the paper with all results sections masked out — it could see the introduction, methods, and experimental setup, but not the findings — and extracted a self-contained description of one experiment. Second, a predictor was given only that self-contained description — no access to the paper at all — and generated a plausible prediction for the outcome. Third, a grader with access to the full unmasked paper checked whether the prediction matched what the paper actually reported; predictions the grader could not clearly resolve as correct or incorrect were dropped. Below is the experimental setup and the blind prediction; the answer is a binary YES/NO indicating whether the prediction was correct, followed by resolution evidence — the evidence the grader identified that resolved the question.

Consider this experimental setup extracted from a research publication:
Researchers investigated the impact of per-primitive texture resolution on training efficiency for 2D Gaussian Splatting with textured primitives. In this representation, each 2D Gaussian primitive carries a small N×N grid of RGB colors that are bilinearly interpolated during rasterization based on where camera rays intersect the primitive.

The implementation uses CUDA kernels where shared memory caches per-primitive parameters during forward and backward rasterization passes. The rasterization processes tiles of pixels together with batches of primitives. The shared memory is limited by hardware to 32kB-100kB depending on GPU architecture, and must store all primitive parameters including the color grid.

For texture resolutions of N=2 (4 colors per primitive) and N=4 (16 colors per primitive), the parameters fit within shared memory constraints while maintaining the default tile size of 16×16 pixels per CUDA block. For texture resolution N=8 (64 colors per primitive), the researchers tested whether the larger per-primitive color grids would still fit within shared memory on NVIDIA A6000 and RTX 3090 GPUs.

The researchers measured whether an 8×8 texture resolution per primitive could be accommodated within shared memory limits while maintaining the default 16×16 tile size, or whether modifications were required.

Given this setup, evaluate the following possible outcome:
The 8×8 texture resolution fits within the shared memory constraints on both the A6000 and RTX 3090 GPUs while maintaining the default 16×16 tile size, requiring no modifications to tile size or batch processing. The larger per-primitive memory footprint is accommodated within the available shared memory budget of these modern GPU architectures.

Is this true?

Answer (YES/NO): NO